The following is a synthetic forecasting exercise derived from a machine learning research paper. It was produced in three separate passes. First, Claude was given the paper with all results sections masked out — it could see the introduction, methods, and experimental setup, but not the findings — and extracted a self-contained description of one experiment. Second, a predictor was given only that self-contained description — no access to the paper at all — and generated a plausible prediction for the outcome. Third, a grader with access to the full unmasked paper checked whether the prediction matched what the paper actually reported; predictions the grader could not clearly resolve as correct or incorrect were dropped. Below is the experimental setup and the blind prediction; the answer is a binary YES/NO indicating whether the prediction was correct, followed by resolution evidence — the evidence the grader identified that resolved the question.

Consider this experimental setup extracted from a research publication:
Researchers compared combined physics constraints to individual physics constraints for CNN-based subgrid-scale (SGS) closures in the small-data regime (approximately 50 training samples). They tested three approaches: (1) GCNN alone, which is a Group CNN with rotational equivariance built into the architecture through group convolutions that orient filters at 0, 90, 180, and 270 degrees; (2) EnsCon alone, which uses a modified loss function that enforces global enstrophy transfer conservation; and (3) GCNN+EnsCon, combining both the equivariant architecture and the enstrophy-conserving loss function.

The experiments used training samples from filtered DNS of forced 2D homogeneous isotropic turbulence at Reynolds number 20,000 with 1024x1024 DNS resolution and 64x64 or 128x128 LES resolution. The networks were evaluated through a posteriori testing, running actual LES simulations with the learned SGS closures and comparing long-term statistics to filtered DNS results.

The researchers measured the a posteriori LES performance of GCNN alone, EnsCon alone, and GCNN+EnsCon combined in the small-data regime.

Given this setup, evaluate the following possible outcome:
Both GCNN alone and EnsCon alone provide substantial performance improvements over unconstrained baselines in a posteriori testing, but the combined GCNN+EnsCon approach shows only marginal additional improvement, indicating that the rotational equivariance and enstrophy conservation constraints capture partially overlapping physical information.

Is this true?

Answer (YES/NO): NO